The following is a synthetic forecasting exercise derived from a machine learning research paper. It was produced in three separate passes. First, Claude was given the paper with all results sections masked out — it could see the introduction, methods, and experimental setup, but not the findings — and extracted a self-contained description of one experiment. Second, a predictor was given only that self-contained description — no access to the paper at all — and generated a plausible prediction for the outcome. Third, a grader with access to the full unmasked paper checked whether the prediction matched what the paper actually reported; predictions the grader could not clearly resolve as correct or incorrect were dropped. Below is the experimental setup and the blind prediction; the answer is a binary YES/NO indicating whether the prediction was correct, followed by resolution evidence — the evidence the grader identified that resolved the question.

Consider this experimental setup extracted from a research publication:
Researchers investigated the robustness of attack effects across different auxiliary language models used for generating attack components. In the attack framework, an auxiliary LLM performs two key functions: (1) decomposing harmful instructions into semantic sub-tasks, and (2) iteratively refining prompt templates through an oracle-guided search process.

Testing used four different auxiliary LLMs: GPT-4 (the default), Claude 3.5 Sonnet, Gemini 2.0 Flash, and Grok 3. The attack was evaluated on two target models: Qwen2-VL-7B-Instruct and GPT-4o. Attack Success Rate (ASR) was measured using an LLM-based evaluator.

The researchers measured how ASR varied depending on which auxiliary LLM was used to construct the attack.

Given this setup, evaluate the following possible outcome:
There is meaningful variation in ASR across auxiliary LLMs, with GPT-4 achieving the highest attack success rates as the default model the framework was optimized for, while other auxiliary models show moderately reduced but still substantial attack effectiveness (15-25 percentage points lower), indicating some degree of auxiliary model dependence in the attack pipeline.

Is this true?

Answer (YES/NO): NO